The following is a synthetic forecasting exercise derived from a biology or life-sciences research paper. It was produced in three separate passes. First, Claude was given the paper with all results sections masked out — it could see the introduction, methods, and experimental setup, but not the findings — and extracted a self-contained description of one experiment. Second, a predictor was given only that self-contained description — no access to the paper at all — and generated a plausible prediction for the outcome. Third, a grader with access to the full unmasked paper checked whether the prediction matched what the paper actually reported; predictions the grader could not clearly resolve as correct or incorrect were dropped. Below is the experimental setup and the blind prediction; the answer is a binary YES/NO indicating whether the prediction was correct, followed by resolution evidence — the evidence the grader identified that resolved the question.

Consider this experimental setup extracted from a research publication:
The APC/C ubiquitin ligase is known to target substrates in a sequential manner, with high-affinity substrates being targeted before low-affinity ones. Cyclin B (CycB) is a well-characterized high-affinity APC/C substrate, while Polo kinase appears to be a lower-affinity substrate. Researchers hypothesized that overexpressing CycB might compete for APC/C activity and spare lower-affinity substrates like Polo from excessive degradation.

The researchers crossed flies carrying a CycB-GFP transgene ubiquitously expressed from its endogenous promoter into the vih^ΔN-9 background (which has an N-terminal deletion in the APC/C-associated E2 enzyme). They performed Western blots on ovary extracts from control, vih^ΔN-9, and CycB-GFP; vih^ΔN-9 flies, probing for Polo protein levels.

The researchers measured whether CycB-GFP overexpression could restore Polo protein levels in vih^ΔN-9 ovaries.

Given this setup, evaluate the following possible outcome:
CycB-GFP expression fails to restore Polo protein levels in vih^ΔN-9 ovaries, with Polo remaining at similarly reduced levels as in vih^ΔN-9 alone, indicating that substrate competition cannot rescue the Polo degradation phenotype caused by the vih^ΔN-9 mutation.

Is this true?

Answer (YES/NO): NO